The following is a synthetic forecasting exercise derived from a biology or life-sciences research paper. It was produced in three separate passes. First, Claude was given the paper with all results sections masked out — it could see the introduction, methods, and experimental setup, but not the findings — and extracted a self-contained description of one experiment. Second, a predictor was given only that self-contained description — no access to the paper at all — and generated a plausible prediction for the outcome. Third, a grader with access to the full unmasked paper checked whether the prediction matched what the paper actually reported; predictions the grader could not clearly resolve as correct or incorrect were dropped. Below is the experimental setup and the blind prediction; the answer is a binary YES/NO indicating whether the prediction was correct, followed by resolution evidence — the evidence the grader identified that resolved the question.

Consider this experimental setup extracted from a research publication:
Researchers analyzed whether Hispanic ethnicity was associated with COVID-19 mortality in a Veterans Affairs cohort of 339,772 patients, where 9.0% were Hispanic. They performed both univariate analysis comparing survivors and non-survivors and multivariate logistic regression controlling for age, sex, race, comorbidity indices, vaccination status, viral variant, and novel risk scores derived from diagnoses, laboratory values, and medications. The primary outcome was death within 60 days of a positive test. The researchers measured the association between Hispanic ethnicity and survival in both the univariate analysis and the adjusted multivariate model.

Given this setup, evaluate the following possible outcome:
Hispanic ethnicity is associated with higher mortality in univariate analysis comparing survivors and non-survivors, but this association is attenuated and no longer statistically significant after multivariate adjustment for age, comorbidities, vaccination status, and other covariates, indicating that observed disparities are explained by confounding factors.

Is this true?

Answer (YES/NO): NO